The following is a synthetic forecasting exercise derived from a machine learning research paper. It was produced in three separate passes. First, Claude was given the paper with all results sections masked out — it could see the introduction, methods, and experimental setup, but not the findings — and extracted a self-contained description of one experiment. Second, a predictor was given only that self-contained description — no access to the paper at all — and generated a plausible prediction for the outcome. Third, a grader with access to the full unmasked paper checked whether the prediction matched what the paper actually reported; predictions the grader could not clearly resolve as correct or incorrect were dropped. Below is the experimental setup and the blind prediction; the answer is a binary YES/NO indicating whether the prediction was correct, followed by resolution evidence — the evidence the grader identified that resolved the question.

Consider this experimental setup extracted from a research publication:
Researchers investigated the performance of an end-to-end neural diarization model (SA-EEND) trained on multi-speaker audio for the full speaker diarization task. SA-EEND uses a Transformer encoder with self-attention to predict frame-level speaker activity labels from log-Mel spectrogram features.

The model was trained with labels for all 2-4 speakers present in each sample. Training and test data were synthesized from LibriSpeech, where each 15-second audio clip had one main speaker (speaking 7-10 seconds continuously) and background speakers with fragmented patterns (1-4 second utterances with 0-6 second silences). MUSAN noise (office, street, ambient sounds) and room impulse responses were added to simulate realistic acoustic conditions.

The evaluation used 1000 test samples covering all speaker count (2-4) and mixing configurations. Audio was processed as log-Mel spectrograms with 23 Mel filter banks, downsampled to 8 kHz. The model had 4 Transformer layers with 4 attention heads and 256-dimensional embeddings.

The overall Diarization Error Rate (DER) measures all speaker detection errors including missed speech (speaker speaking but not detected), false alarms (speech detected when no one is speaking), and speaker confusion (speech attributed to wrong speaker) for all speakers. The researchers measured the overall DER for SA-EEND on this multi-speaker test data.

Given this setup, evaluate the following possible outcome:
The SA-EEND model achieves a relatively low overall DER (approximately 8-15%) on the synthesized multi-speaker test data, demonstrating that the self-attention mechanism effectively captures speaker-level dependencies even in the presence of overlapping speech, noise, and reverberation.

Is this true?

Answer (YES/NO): NO